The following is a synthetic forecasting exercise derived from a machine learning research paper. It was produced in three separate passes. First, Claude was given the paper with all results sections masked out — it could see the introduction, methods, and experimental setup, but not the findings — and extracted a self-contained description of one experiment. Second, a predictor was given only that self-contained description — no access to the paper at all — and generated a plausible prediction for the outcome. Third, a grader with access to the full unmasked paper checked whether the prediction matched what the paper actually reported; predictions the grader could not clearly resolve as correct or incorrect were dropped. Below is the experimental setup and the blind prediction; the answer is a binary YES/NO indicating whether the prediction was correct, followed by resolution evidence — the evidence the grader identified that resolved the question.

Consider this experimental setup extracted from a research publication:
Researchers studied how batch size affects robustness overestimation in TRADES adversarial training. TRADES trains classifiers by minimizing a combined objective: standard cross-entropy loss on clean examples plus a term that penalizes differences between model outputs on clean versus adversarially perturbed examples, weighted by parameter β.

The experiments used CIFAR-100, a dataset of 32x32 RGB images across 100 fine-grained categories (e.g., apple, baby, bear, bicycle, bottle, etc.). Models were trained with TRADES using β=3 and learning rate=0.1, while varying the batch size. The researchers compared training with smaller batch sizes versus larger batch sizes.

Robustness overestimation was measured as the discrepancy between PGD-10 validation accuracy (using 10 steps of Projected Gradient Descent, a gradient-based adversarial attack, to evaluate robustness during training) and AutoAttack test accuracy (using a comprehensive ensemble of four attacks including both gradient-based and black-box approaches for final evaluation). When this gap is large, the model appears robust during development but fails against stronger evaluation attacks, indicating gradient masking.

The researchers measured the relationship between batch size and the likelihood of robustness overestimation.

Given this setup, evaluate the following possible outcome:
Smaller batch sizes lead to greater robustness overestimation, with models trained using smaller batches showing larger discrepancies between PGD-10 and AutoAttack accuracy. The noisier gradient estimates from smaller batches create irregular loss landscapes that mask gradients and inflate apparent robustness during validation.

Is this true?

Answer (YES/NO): YES